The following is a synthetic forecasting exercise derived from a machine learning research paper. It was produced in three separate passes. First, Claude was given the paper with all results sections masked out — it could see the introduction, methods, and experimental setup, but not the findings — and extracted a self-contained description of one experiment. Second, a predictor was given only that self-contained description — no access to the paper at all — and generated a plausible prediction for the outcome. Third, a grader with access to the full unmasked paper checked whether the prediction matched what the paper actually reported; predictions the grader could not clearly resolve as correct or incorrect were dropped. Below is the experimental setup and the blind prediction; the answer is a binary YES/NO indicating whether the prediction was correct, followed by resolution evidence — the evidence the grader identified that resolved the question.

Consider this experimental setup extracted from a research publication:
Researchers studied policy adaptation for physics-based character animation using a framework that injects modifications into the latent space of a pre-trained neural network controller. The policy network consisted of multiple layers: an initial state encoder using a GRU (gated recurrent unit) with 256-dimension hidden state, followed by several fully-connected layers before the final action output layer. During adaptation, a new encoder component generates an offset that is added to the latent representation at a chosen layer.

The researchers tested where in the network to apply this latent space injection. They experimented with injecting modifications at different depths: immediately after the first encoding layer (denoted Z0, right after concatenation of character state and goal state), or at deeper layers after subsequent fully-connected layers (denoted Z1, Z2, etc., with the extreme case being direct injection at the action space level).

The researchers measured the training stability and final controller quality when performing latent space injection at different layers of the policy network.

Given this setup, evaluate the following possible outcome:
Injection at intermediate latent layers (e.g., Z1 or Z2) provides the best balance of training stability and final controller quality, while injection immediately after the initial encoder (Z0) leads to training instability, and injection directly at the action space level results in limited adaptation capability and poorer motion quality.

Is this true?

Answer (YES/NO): NO